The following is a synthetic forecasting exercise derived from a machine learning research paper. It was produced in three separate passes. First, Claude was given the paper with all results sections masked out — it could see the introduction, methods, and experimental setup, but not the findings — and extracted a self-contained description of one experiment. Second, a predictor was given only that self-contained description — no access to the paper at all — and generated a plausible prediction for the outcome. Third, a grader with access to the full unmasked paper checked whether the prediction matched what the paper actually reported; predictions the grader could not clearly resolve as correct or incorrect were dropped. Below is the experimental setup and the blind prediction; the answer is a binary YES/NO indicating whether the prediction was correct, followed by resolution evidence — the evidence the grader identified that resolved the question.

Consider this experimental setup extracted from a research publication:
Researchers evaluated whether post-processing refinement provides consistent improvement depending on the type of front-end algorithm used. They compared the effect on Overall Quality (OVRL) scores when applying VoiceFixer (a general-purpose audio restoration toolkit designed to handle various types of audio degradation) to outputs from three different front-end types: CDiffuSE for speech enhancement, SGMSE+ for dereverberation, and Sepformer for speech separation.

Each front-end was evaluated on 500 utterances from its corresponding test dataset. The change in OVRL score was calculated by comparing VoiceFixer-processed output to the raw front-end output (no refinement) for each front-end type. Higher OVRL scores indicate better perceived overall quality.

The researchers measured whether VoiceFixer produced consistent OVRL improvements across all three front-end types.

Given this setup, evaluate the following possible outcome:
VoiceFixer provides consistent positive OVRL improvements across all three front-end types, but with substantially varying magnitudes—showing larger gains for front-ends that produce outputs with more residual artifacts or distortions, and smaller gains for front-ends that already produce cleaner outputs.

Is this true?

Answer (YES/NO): NO